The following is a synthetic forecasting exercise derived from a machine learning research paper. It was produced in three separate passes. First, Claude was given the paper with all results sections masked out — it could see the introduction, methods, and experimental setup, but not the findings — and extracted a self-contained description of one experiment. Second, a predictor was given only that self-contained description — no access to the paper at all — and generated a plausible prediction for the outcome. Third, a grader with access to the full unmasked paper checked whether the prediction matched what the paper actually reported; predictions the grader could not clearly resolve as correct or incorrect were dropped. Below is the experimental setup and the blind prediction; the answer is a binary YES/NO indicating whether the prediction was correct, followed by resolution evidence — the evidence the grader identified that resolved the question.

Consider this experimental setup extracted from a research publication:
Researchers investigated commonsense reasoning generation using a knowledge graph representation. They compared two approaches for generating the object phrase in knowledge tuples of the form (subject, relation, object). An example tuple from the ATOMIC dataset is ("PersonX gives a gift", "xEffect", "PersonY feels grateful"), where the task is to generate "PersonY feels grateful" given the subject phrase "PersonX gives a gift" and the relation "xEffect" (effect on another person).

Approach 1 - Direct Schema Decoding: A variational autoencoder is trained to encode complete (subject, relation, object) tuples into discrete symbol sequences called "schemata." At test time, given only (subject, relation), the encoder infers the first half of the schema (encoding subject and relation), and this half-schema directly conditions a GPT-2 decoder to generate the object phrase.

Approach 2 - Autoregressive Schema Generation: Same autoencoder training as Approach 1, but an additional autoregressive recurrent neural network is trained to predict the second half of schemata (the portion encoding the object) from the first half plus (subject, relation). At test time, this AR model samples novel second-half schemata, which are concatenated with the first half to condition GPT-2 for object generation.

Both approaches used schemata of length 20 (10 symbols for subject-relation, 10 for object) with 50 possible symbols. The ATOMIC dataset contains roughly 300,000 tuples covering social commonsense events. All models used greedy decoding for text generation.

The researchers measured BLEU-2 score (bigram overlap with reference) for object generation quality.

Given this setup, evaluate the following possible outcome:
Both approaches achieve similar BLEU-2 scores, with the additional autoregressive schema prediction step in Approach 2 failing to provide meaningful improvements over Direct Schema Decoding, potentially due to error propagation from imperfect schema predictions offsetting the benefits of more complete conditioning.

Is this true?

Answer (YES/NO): NO